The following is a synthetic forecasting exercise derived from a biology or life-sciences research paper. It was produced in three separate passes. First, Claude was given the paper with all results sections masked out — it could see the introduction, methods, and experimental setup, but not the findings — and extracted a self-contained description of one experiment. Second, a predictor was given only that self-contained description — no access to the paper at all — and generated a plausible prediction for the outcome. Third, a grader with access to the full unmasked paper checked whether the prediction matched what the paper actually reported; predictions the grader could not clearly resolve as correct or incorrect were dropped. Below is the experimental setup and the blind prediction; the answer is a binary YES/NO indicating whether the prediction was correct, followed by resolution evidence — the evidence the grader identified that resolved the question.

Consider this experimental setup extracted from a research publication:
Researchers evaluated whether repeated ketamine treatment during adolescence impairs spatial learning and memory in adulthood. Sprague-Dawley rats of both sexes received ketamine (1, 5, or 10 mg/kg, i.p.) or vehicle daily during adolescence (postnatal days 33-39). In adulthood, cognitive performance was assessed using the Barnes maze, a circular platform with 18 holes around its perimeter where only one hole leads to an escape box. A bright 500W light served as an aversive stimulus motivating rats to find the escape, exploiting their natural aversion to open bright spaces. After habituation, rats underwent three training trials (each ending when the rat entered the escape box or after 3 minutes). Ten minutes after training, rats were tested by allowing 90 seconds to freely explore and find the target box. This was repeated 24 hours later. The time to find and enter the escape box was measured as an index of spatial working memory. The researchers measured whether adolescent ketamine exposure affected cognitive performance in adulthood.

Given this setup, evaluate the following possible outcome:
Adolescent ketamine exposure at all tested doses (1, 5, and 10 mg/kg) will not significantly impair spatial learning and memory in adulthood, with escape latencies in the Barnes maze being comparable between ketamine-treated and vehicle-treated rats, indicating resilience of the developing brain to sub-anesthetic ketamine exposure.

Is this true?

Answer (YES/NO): YES